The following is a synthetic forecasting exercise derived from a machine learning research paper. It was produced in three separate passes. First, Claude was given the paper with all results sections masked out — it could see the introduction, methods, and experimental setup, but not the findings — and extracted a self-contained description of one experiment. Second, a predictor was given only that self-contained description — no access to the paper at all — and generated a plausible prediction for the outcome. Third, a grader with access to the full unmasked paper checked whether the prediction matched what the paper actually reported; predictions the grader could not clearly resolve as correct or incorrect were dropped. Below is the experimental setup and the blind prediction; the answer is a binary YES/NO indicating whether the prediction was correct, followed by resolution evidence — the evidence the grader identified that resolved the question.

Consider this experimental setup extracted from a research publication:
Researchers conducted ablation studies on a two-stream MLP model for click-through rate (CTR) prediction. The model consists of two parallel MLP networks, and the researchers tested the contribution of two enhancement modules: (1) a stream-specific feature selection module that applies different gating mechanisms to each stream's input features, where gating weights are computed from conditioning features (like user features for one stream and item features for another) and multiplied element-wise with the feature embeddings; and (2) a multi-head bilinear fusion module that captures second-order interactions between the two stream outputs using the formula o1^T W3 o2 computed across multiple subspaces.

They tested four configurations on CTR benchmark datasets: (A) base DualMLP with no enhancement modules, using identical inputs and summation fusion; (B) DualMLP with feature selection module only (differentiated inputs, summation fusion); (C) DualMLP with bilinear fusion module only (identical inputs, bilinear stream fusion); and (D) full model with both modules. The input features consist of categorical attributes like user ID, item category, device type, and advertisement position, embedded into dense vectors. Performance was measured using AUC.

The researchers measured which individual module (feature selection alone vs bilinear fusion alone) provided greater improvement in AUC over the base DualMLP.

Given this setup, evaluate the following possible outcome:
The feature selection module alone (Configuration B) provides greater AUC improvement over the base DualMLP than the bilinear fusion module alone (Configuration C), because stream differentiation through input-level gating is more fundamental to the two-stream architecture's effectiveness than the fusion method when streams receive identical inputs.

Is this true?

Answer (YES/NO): NO